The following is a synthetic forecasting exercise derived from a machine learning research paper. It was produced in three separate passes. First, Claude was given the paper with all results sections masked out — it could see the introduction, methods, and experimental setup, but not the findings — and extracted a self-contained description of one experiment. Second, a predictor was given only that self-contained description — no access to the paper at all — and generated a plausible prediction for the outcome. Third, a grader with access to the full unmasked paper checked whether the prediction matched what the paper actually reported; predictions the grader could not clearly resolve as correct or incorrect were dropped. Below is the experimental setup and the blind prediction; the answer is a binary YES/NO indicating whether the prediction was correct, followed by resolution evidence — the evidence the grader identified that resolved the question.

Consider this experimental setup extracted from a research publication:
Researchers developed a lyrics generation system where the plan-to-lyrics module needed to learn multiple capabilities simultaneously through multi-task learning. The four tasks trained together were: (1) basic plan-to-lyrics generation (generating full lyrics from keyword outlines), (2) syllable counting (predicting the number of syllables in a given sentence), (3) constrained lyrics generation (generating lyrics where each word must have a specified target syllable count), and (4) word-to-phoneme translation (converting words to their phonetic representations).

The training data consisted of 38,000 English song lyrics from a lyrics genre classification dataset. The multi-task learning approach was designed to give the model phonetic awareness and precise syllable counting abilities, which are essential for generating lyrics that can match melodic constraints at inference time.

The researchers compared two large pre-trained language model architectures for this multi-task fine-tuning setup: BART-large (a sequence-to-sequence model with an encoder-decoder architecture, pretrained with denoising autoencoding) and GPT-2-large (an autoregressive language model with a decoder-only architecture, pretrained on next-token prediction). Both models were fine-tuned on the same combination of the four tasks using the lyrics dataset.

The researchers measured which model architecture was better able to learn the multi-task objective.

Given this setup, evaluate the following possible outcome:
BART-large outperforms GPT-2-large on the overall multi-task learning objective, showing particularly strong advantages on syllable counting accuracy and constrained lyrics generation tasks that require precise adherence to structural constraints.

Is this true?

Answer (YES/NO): NO